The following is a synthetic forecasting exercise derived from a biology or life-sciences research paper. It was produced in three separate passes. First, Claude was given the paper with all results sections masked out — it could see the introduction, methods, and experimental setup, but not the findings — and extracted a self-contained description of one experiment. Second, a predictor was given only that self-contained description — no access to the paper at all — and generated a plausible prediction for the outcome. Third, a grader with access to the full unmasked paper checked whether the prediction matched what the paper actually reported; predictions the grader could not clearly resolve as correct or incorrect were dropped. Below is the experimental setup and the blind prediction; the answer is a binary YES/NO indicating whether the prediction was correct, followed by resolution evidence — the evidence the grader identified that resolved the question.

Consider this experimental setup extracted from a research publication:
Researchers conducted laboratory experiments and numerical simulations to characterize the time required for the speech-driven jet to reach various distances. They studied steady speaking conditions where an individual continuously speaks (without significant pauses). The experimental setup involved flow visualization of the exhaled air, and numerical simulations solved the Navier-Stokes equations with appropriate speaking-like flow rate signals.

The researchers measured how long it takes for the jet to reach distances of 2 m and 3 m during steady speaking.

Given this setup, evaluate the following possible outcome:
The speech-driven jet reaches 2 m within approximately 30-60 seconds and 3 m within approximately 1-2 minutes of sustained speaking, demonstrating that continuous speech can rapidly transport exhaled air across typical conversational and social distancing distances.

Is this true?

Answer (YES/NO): NO